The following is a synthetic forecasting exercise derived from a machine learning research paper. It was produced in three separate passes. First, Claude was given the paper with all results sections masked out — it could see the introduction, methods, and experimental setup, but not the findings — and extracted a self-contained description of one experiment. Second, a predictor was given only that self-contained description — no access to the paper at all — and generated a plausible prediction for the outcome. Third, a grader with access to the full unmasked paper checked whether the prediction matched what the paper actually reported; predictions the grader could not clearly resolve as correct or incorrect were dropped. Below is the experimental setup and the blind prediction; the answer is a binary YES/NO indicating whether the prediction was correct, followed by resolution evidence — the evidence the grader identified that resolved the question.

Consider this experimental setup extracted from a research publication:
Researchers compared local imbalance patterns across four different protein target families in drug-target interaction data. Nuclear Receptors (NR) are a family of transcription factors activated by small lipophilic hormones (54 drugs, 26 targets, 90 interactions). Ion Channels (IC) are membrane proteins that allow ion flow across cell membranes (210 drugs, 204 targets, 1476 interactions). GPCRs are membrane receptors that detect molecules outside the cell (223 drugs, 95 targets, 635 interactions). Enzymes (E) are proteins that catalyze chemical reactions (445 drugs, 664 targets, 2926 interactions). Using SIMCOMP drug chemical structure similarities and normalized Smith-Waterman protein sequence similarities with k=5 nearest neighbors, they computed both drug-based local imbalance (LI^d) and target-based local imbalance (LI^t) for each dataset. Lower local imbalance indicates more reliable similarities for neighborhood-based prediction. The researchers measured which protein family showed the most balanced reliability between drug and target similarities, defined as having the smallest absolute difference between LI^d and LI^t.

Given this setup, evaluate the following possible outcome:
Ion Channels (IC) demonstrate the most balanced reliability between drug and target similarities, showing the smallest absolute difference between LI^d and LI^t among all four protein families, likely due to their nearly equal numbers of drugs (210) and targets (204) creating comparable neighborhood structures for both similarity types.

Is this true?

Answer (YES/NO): NO